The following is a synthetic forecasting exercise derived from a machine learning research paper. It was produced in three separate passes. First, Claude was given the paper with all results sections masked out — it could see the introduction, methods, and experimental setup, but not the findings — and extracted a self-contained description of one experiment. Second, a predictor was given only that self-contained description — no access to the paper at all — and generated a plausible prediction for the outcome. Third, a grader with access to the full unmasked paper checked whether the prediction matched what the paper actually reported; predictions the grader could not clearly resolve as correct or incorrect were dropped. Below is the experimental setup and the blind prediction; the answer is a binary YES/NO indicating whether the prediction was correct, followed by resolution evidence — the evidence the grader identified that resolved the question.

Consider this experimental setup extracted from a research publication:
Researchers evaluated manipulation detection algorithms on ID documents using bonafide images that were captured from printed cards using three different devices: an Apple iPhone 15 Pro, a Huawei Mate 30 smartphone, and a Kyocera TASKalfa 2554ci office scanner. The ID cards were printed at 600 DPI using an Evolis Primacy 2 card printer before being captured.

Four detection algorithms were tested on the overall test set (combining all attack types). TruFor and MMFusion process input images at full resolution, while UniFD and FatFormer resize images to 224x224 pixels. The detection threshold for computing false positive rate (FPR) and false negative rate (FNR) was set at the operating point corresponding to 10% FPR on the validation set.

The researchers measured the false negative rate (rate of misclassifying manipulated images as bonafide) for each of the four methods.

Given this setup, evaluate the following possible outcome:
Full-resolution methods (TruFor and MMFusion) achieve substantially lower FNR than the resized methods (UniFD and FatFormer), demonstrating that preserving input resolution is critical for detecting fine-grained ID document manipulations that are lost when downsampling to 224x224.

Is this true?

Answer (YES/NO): YES